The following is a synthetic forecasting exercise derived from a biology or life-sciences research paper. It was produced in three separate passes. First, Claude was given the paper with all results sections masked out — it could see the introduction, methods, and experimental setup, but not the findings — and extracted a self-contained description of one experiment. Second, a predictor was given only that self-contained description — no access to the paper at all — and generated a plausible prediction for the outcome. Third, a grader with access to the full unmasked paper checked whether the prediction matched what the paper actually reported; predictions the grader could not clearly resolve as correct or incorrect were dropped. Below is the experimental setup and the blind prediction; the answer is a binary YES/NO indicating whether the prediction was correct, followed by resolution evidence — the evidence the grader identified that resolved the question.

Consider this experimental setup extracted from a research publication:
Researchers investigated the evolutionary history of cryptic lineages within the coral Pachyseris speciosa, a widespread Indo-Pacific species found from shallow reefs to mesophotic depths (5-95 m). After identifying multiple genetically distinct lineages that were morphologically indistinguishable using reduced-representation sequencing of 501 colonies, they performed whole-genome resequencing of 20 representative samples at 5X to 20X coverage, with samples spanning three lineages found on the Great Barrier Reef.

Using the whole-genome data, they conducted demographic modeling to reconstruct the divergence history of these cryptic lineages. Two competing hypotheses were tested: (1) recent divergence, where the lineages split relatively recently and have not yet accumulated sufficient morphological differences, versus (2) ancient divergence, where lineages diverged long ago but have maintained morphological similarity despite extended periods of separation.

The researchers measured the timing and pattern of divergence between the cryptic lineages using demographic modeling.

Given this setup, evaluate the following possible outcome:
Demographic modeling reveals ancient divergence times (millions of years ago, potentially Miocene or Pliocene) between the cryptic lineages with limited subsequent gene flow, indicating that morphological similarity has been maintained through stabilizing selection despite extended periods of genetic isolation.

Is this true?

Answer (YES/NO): NO